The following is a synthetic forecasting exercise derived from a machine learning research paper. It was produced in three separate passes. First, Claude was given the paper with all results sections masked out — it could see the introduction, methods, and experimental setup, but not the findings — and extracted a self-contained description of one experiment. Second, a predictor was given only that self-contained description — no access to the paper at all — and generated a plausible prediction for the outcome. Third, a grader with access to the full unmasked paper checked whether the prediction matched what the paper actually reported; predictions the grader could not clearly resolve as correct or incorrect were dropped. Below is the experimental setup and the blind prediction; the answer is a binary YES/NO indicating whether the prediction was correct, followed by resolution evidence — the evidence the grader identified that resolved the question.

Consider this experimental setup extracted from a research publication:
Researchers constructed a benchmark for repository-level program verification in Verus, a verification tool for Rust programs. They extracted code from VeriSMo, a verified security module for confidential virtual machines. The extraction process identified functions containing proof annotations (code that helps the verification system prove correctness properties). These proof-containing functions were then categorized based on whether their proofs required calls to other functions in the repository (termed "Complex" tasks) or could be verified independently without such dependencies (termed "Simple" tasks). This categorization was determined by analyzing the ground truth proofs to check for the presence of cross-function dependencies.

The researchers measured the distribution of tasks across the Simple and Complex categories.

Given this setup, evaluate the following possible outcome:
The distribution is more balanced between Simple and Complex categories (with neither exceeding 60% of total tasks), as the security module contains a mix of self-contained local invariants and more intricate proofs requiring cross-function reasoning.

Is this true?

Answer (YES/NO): NO